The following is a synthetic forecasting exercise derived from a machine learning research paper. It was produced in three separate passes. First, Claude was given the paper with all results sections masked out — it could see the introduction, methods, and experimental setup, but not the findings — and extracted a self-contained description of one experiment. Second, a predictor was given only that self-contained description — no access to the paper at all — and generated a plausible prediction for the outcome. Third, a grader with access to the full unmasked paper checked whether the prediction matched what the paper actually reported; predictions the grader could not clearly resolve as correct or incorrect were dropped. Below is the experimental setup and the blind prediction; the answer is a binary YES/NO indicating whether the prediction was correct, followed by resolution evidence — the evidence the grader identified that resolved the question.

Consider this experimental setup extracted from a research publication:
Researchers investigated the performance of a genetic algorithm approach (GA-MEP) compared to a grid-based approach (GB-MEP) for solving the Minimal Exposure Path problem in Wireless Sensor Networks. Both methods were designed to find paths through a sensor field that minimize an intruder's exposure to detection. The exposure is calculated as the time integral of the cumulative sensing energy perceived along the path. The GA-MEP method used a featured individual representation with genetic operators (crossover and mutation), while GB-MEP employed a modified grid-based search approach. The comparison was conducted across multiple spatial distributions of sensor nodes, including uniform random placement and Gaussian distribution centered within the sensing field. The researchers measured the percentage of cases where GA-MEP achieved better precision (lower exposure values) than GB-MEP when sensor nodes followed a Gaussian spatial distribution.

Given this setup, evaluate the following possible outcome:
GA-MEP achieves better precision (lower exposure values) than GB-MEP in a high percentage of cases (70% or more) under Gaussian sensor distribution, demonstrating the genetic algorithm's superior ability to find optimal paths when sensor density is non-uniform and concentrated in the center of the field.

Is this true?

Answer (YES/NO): NO